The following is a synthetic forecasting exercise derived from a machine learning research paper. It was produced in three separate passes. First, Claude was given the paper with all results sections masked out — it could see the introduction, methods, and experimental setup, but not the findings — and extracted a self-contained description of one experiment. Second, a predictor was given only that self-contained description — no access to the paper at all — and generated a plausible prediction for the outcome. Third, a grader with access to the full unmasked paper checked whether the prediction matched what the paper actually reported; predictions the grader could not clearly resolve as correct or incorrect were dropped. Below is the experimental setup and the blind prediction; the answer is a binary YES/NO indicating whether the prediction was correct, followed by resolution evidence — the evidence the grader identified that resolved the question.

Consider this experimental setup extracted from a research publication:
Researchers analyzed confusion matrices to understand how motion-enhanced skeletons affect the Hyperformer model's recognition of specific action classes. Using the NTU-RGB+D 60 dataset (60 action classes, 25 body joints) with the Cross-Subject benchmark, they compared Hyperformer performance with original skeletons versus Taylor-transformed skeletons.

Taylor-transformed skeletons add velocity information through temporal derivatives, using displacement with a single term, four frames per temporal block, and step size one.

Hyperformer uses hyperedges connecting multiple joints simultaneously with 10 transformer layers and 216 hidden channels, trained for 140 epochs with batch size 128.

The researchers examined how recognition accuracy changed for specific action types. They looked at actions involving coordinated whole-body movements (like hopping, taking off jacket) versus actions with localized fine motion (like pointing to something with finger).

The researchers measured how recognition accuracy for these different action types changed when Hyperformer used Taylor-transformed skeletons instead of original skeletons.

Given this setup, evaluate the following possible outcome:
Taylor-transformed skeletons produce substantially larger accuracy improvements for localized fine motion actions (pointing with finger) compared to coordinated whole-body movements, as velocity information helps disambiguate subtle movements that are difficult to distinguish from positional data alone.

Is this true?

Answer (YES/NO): NO